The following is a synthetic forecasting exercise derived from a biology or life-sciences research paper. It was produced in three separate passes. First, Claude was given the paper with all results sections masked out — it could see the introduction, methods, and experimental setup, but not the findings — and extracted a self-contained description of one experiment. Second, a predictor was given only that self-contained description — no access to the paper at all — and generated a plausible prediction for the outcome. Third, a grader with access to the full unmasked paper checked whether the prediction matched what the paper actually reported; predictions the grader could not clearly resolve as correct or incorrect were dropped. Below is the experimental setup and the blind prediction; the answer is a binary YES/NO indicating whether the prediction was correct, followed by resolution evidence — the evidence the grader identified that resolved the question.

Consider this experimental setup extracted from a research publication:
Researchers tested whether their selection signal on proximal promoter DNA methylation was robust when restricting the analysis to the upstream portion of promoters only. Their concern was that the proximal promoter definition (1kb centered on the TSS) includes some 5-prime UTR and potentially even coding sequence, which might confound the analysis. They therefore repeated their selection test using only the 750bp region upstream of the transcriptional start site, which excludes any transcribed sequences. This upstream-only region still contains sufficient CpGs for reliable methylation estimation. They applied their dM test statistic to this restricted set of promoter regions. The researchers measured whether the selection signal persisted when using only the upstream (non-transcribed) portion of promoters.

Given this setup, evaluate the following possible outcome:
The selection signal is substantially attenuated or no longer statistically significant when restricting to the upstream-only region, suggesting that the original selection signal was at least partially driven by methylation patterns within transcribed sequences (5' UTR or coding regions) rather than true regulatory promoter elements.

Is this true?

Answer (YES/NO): NO